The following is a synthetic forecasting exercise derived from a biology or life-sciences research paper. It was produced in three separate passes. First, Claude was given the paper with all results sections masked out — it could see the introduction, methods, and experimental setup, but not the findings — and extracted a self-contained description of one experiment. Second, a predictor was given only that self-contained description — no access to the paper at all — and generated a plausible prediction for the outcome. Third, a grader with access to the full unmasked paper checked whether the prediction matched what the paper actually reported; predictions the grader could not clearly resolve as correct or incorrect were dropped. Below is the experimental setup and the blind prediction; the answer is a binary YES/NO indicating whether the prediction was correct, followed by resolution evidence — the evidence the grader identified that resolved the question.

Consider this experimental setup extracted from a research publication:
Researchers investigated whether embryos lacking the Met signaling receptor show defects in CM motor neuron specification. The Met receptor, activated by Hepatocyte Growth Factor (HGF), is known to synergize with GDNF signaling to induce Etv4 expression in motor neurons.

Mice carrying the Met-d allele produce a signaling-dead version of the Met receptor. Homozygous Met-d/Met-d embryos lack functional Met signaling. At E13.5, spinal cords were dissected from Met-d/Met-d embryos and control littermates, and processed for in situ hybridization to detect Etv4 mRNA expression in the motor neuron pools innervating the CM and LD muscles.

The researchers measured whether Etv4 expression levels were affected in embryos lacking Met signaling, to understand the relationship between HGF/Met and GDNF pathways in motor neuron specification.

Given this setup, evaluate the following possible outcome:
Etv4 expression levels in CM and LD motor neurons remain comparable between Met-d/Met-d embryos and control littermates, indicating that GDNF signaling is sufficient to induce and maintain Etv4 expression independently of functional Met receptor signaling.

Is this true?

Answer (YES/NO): NO